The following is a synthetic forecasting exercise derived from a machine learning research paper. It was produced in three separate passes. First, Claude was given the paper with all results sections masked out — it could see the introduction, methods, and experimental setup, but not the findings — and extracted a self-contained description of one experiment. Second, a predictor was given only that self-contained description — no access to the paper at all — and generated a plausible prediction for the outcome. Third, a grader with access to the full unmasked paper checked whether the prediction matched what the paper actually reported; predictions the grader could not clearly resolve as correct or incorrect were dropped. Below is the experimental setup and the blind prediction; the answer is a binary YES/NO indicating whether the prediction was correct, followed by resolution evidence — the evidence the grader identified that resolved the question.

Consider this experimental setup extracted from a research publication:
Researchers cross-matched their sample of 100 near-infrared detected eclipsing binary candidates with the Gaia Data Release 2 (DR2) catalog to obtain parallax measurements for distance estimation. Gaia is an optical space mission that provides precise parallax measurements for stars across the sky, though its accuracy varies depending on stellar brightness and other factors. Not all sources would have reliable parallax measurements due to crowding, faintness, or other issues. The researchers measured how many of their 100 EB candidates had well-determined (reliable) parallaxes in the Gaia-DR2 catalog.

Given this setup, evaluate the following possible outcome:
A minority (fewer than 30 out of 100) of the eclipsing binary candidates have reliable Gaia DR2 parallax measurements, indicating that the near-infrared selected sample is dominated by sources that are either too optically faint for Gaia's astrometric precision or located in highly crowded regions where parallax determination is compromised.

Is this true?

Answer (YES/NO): NO